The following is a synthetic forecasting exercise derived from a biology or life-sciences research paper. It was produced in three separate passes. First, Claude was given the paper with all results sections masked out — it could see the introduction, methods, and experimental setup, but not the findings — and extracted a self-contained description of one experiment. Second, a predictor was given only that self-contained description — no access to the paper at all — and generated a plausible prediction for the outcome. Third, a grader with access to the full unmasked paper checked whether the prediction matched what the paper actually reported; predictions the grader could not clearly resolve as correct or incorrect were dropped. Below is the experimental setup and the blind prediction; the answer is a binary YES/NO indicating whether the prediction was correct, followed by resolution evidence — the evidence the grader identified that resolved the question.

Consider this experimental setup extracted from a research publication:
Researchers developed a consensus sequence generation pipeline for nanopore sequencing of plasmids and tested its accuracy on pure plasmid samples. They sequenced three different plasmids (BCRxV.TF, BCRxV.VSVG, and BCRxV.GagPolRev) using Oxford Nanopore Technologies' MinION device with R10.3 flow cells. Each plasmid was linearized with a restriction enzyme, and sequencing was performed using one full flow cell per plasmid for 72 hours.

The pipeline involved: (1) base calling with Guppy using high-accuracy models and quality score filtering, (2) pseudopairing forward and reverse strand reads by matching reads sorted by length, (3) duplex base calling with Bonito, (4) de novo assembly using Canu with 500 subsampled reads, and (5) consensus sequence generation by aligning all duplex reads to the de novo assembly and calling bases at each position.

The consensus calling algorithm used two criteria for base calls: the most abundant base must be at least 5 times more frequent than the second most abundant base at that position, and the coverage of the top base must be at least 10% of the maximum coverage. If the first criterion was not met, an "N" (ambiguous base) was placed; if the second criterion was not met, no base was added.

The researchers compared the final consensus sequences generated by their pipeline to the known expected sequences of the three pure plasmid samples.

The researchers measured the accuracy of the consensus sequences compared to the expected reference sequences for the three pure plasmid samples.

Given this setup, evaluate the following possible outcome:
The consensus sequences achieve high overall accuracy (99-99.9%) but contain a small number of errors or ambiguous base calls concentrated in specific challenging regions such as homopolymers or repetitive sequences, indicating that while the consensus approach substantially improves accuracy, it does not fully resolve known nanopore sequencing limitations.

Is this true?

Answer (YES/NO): NO